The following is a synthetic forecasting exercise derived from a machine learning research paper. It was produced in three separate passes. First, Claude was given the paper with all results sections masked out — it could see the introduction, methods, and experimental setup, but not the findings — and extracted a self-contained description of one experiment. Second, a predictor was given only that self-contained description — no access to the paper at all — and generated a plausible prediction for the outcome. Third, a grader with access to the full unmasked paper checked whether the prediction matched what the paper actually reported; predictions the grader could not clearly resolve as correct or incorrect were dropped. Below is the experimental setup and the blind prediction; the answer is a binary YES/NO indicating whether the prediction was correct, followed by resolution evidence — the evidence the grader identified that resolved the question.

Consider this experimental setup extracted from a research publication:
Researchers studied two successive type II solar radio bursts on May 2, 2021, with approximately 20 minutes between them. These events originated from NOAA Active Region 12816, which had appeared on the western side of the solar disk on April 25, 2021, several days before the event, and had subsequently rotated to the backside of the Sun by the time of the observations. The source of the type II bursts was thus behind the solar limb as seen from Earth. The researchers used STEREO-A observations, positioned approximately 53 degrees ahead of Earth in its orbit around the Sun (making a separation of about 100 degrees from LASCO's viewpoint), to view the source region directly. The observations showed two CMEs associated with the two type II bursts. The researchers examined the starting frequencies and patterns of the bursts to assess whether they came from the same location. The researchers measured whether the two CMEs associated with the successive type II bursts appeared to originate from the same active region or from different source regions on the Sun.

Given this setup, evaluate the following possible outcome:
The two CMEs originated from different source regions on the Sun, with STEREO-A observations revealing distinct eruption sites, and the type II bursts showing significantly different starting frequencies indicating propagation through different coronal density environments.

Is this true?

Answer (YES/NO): NO